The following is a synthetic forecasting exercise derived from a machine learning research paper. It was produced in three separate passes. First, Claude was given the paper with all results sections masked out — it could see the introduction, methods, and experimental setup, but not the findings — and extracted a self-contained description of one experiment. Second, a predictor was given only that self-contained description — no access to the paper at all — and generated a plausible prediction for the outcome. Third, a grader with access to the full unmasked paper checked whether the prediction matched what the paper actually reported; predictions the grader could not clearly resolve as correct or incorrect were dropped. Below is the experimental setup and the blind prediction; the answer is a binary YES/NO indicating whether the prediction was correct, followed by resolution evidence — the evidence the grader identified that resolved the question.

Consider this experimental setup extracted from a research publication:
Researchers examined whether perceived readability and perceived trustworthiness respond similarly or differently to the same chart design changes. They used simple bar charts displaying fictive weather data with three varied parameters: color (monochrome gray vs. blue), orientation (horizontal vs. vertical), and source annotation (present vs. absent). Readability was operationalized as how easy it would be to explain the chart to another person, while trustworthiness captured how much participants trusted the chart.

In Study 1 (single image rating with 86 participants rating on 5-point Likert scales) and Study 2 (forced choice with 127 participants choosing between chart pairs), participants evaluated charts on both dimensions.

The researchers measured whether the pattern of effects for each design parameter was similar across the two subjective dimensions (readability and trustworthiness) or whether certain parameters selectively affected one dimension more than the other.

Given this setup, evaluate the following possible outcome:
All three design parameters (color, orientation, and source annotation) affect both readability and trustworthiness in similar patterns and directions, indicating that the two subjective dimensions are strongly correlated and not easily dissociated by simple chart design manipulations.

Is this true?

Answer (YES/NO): NO